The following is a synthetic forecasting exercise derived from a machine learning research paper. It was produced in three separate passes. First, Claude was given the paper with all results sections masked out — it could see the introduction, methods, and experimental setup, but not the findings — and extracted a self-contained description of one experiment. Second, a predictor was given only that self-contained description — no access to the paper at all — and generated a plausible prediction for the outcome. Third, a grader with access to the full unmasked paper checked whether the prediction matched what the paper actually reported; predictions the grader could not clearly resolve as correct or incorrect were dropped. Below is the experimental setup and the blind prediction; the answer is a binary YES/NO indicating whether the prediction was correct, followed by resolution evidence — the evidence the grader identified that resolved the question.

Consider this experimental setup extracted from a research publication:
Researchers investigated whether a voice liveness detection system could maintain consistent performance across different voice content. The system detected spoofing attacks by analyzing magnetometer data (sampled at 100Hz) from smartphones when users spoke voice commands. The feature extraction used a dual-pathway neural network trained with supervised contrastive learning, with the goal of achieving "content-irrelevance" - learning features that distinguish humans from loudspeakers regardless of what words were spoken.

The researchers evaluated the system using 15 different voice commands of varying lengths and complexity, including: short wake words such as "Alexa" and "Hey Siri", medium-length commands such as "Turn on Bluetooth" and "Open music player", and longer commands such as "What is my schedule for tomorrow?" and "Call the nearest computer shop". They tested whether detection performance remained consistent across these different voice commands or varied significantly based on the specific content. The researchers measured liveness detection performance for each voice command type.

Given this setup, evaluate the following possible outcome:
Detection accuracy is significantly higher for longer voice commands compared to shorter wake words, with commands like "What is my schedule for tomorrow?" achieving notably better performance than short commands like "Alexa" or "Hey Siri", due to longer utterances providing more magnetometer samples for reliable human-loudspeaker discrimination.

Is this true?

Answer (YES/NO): NO